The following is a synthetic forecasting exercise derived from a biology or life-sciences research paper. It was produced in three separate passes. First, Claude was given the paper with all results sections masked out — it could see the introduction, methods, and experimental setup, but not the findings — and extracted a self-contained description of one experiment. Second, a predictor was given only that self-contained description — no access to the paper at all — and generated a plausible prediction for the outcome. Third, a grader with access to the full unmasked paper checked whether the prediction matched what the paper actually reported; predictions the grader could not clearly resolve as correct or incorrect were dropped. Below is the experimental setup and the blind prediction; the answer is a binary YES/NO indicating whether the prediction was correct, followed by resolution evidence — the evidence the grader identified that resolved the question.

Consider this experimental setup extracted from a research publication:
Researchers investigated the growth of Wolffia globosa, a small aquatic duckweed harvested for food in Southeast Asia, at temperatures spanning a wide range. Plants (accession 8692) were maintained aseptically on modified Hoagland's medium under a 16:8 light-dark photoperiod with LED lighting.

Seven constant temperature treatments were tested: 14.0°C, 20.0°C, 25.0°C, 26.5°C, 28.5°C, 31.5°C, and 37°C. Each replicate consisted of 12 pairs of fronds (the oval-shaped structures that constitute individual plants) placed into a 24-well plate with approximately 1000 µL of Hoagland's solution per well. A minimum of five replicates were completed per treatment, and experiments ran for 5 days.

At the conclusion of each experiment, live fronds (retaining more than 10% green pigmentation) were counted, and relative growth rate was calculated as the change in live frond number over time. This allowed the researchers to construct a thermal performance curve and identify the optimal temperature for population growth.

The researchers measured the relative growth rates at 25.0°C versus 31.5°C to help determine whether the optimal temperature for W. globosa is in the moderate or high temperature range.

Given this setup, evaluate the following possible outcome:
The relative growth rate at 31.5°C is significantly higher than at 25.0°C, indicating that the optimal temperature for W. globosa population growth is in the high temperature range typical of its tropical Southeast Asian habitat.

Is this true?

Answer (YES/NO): YES